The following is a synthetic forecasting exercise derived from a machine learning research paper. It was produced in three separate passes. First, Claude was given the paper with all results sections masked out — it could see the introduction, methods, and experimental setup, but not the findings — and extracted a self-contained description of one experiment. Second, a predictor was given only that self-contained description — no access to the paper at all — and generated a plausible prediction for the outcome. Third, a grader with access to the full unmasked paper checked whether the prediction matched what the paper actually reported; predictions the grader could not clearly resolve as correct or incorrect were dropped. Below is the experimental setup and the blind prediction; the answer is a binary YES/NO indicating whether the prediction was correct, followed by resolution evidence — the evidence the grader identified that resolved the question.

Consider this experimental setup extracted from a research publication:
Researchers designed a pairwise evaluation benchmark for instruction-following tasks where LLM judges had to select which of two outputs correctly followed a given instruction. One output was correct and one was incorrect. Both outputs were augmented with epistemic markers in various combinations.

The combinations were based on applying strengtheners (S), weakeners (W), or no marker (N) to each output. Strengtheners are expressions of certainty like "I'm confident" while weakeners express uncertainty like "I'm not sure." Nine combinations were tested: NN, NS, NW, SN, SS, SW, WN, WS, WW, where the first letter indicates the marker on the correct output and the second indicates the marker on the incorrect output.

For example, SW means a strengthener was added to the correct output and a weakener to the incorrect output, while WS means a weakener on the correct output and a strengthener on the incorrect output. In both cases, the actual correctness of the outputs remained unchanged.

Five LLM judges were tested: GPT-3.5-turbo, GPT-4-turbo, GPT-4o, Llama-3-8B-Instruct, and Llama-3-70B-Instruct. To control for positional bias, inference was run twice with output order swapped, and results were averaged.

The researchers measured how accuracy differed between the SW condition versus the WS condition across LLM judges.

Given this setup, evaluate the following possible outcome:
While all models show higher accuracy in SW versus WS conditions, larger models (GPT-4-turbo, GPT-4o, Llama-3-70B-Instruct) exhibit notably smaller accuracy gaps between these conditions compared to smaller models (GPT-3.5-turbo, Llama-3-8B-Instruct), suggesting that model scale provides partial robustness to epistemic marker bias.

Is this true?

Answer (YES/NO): YES